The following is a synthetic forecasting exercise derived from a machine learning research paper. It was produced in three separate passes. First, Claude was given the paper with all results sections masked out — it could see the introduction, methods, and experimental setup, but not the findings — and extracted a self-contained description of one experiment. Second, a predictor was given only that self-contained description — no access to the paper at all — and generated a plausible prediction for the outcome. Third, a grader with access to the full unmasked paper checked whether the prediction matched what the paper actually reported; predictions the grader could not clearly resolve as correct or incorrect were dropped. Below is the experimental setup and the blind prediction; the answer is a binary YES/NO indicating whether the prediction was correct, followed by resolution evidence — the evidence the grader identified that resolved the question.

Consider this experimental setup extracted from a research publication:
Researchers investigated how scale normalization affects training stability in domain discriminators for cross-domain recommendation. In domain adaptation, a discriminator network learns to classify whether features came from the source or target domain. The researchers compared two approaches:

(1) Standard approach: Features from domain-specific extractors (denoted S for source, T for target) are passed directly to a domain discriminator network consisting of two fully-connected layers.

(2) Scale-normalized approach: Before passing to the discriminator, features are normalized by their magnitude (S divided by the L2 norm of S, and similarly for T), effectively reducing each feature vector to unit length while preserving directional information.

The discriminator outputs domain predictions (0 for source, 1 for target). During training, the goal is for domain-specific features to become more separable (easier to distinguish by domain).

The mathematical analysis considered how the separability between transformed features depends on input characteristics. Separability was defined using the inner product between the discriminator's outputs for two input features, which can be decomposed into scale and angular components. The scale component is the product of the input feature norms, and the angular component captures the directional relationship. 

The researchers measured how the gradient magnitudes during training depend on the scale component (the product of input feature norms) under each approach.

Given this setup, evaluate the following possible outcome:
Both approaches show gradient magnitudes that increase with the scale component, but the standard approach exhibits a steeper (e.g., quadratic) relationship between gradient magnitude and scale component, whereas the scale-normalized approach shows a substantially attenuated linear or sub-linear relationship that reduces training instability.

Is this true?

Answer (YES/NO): NO